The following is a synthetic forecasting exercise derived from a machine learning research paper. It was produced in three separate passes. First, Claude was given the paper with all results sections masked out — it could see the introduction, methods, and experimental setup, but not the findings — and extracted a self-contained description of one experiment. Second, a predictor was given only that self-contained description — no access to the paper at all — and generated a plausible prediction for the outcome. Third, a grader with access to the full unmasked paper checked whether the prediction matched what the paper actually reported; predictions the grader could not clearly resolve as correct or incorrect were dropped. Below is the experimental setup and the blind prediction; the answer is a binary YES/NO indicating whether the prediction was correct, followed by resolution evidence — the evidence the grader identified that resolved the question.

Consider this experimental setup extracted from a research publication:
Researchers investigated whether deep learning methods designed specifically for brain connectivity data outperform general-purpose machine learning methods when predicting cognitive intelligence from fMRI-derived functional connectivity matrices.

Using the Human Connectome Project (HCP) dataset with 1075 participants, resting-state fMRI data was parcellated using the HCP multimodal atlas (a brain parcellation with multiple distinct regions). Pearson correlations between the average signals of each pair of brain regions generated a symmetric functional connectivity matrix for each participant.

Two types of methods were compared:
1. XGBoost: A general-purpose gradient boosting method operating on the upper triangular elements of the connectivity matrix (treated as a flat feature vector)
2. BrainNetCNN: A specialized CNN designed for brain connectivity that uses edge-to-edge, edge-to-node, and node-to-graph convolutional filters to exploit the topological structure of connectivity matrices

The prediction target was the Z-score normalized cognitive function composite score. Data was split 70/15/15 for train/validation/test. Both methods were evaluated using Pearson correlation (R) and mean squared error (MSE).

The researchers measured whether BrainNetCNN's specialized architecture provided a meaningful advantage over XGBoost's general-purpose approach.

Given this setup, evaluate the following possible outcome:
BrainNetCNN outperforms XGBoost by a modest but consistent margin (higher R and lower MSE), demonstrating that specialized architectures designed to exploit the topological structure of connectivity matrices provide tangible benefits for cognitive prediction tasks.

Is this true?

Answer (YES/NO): YES